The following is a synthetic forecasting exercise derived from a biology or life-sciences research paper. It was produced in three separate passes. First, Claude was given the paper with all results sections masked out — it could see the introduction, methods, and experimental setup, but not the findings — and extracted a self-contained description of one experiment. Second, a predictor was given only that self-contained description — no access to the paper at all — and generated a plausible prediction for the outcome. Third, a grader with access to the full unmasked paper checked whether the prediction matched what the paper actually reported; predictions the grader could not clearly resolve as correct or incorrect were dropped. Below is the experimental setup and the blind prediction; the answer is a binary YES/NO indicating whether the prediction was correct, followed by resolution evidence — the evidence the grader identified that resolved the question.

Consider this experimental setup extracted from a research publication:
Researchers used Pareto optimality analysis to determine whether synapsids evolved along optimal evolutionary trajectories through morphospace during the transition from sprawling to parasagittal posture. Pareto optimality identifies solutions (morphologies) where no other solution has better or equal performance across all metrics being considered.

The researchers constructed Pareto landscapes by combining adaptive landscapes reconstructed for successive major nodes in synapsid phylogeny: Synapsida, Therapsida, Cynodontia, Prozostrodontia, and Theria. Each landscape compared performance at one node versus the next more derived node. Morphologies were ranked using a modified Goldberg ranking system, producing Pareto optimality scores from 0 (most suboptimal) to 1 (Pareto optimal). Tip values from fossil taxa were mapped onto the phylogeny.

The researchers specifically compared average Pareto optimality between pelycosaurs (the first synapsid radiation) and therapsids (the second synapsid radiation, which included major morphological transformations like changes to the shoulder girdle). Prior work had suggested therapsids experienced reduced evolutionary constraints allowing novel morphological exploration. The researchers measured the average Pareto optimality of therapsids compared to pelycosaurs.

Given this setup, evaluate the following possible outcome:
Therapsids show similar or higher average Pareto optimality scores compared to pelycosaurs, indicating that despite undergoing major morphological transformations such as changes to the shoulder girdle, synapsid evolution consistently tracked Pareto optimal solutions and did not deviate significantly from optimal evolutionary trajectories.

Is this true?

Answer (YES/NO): NO